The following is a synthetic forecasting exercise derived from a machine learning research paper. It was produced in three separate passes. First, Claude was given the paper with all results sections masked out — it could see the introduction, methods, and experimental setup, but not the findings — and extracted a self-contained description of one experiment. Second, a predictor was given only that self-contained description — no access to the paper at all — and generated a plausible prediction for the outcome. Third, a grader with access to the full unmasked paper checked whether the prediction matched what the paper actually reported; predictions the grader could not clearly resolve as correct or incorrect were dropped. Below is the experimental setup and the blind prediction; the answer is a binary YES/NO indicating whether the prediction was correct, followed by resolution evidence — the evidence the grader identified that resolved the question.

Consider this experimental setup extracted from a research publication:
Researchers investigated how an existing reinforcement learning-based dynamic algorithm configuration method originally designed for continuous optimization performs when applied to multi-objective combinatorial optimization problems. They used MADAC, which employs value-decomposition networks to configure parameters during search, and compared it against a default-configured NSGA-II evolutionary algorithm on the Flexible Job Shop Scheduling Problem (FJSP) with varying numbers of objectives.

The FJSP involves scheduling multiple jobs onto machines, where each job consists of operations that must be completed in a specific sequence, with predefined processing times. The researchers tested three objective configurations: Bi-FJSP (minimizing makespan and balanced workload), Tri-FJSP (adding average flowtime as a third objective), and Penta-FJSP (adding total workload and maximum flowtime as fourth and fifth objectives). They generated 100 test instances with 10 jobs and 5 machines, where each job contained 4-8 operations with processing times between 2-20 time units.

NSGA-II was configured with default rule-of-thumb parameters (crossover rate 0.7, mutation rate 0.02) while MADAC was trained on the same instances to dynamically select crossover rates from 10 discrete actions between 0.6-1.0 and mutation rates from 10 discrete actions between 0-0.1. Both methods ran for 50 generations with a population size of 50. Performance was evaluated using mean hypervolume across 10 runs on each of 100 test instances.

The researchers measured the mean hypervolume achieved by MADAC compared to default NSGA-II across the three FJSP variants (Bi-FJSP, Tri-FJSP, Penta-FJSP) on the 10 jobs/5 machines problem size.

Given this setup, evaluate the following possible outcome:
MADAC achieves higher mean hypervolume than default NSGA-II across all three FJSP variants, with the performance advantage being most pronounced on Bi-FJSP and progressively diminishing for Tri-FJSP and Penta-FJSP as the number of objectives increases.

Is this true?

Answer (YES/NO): NO